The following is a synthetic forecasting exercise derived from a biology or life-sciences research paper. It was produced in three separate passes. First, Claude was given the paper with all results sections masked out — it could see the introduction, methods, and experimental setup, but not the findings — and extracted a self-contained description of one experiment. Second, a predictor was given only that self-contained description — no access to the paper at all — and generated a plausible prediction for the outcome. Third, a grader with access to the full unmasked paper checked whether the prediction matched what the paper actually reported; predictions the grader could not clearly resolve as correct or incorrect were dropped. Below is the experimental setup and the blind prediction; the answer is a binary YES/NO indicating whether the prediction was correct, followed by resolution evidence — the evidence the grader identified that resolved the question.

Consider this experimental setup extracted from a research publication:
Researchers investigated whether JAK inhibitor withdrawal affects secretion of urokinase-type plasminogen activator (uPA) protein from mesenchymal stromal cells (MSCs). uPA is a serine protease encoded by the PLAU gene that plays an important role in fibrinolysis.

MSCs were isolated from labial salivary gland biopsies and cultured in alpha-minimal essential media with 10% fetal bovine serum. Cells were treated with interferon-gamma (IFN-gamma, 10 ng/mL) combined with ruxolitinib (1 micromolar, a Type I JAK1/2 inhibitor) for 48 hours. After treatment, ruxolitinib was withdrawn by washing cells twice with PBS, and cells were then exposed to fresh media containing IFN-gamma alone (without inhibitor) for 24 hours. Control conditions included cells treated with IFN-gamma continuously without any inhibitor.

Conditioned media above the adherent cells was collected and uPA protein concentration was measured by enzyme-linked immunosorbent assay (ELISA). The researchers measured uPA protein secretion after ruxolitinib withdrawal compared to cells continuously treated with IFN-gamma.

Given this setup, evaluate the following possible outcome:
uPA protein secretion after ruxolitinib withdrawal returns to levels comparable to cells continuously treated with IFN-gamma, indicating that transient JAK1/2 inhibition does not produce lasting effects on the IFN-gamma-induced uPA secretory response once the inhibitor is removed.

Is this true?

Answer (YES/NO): NO